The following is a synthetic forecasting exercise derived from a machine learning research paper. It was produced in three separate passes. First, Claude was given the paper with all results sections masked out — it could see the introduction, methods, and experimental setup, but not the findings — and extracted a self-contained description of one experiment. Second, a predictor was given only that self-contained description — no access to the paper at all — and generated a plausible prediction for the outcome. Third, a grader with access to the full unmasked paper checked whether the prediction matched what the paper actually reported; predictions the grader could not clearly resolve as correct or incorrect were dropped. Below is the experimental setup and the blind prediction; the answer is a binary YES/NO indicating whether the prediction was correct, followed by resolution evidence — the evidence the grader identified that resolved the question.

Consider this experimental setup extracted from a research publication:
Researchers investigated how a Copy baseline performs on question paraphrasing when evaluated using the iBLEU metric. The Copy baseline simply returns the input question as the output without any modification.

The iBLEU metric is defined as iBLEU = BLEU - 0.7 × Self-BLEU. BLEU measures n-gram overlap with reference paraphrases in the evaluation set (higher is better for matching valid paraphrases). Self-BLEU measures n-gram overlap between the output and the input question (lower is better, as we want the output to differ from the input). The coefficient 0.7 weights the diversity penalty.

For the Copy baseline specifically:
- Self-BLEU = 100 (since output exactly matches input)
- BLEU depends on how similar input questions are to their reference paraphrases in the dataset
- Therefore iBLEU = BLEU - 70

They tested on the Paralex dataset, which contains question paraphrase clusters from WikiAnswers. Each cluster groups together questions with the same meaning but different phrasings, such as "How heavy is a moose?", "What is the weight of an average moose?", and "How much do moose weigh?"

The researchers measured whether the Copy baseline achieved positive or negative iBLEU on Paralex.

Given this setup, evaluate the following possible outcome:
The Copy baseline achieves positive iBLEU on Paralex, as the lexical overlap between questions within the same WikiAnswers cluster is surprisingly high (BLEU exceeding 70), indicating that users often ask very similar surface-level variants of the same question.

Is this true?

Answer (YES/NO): NO